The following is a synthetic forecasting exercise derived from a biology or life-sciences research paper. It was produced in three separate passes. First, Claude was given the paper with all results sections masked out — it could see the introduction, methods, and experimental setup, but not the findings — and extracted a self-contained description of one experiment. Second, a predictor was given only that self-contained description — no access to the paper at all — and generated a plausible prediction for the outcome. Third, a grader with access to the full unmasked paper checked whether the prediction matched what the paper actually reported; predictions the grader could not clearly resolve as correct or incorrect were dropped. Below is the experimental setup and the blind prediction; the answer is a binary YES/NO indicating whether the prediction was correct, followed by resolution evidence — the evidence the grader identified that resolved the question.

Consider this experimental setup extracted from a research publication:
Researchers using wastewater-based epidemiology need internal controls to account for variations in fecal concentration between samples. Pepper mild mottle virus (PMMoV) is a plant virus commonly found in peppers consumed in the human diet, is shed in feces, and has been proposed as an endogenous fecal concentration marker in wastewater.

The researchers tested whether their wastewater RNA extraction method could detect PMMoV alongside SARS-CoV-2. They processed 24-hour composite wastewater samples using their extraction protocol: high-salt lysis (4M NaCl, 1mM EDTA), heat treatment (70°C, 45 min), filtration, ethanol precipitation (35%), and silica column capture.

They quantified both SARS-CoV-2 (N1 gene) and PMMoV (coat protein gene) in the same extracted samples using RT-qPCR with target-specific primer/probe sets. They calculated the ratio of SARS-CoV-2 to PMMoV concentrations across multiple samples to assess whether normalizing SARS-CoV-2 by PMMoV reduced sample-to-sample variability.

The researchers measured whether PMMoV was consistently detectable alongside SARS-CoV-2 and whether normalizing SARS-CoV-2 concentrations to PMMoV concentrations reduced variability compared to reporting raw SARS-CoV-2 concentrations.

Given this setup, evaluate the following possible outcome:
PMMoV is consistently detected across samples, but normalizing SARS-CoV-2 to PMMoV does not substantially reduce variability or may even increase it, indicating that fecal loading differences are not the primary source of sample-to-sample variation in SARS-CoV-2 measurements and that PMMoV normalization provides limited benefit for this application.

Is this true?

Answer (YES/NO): NO